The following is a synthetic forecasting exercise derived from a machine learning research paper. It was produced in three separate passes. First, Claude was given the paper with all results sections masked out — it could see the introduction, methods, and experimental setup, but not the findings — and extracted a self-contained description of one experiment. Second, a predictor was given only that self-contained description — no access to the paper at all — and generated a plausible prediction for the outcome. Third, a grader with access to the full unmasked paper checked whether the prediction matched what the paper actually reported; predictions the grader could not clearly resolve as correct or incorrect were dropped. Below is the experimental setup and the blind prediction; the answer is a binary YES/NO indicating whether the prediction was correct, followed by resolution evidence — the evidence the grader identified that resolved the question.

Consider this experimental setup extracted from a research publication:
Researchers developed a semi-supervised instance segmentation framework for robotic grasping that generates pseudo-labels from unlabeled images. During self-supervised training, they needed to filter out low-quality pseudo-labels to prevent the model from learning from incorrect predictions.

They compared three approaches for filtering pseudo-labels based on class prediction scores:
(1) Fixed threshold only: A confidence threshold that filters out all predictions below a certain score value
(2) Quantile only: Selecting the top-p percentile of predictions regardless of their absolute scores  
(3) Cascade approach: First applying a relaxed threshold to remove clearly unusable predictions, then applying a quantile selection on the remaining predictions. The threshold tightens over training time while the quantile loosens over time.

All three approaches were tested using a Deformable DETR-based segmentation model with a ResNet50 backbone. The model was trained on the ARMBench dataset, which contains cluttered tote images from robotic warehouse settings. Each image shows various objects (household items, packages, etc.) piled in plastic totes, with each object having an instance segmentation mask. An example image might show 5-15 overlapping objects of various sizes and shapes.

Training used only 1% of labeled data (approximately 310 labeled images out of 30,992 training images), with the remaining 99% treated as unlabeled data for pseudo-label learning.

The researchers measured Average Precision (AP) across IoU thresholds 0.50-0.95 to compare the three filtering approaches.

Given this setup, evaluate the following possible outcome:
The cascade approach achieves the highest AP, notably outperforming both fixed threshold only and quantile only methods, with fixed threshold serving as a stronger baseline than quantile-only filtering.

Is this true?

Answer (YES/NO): YES